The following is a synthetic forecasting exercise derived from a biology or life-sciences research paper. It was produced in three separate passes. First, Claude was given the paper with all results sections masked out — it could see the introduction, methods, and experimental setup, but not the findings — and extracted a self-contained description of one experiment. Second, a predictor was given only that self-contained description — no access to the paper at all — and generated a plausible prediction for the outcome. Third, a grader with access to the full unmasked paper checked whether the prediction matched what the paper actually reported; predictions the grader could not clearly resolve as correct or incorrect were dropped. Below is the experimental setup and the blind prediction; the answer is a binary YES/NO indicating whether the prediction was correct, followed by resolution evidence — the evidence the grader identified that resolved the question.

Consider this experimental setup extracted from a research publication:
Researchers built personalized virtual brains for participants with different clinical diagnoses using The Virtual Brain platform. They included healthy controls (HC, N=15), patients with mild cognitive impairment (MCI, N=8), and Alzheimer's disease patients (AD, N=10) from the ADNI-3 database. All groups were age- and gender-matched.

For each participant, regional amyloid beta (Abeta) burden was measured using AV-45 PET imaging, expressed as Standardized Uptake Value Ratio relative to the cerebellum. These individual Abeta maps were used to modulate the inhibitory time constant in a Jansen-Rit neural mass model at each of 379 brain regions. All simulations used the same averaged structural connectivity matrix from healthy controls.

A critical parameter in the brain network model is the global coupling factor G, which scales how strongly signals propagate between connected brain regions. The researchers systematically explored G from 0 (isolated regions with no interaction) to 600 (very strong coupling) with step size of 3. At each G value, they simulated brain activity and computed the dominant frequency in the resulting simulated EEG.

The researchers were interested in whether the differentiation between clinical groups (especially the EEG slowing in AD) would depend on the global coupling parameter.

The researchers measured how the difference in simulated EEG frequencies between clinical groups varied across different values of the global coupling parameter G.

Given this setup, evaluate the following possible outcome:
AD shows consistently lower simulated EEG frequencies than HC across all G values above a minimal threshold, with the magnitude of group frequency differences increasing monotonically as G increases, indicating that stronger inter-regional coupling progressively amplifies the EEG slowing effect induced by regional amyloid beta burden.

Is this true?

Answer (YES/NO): NO